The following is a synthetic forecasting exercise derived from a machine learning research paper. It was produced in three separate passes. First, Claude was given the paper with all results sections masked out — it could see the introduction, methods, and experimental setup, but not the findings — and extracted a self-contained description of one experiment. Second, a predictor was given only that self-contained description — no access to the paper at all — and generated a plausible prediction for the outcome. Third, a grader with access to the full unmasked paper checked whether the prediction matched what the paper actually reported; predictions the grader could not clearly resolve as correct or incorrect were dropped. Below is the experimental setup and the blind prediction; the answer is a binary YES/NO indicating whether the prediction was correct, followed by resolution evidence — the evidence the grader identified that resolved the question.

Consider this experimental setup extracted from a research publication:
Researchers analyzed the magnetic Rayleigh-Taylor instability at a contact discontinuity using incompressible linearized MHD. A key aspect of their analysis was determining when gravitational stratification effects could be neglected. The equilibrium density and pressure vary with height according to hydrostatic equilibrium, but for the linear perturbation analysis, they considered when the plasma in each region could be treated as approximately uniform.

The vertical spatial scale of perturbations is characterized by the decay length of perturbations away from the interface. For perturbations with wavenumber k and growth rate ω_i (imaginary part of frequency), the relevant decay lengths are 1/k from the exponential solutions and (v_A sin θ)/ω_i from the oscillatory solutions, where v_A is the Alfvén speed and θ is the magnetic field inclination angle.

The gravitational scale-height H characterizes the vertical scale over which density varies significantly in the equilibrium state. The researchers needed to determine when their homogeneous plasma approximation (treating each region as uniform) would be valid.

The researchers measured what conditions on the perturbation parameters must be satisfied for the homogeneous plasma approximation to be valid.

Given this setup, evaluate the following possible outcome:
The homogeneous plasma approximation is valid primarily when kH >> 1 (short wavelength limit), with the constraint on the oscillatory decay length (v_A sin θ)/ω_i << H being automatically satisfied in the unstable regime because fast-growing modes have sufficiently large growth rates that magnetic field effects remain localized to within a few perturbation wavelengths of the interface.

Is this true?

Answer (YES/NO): NO